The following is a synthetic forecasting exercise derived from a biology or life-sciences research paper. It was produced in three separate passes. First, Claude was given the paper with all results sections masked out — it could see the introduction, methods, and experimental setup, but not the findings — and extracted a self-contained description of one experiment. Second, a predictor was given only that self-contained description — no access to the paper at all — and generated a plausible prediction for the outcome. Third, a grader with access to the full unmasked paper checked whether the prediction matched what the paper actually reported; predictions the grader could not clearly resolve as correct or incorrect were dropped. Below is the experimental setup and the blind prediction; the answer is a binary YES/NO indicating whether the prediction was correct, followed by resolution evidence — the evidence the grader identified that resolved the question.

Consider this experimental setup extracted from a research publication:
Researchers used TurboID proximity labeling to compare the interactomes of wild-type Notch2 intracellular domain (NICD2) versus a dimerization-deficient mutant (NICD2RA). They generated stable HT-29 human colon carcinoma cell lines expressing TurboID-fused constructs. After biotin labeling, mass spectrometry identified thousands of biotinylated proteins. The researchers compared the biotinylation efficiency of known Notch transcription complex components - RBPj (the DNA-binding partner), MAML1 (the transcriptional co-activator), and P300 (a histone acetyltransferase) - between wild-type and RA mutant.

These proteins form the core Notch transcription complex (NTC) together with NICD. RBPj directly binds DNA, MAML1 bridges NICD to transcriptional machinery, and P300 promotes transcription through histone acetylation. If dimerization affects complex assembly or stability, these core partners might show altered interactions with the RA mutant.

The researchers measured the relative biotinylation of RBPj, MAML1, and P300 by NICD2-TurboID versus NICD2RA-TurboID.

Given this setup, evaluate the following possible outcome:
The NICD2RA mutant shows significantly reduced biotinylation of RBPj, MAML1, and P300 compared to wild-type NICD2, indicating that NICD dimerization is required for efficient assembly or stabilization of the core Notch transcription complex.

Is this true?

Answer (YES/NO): YES